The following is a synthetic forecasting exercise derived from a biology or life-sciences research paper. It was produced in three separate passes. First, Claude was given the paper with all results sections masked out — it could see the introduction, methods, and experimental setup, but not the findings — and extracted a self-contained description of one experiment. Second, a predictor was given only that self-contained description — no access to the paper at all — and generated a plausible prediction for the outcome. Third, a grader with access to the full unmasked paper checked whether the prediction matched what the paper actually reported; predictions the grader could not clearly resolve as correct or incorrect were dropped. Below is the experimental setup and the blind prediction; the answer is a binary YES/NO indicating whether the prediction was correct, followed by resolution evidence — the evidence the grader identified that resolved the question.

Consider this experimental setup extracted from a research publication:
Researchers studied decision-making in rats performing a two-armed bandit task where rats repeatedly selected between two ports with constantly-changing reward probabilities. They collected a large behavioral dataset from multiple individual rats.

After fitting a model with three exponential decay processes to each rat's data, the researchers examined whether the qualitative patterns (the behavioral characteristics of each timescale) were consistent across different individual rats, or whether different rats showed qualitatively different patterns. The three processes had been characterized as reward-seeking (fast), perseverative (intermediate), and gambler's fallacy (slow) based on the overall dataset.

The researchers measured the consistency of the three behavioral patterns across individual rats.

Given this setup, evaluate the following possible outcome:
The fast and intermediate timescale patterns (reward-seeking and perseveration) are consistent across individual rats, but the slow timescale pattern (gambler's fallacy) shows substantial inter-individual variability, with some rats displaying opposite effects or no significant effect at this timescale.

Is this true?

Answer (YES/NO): NO